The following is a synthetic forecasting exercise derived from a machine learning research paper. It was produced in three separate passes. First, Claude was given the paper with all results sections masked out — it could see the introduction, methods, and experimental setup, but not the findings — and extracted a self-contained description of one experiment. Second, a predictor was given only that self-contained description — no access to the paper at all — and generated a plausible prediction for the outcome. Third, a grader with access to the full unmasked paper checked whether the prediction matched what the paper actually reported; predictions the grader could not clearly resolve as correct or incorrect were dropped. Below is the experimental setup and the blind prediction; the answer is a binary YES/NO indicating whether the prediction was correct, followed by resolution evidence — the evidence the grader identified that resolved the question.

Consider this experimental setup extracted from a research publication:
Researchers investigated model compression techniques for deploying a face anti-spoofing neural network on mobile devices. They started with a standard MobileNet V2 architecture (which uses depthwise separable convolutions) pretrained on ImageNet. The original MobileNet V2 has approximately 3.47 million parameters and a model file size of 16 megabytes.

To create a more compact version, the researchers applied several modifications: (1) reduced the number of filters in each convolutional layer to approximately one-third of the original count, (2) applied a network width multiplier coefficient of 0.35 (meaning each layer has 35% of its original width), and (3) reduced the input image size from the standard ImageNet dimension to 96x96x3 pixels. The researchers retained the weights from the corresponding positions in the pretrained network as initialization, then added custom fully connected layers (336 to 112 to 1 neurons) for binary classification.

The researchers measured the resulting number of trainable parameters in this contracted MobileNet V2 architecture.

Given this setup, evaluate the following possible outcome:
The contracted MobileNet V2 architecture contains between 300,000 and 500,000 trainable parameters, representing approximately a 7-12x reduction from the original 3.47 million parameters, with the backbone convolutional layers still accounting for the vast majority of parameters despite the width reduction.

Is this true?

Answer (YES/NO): NO